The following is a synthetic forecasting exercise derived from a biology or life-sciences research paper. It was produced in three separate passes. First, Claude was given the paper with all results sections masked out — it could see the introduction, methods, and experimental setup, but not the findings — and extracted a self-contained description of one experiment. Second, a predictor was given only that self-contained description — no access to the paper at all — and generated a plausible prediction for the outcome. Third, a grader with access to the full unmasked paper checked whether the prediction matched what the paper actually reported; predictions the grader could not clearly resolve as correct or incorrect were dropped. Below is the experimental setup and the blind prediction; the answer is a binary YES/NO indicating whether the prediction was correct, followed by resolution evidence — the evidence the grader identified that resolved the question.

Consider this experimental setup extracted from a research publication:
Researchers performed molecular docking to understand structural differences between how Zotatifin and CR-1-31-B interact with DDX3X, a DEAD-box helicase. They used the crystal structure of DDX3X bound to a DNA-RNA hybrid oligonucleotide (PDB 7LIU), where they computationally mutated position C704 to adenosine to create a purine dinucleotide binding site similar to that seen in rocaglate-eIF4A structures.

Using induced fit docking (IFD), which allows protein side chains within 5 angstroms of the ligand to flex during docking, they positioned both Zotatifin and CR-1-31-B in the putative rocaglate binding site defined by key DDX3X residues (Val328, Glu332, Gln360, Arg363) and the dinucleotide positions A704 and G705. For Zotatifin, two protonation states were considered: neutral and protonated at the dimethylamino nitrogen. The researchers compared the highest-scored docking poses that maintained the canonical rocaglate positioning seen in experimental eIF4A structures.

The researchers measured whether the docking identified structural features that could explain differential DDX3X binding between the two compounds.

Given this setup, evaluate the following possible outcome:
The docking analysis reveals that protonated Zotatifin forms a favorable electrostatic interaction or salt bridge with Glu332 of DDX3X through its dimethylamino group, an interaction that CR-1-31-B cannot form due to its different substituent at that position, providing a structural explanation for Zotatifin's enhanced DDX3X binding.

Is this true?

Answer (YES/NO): NO